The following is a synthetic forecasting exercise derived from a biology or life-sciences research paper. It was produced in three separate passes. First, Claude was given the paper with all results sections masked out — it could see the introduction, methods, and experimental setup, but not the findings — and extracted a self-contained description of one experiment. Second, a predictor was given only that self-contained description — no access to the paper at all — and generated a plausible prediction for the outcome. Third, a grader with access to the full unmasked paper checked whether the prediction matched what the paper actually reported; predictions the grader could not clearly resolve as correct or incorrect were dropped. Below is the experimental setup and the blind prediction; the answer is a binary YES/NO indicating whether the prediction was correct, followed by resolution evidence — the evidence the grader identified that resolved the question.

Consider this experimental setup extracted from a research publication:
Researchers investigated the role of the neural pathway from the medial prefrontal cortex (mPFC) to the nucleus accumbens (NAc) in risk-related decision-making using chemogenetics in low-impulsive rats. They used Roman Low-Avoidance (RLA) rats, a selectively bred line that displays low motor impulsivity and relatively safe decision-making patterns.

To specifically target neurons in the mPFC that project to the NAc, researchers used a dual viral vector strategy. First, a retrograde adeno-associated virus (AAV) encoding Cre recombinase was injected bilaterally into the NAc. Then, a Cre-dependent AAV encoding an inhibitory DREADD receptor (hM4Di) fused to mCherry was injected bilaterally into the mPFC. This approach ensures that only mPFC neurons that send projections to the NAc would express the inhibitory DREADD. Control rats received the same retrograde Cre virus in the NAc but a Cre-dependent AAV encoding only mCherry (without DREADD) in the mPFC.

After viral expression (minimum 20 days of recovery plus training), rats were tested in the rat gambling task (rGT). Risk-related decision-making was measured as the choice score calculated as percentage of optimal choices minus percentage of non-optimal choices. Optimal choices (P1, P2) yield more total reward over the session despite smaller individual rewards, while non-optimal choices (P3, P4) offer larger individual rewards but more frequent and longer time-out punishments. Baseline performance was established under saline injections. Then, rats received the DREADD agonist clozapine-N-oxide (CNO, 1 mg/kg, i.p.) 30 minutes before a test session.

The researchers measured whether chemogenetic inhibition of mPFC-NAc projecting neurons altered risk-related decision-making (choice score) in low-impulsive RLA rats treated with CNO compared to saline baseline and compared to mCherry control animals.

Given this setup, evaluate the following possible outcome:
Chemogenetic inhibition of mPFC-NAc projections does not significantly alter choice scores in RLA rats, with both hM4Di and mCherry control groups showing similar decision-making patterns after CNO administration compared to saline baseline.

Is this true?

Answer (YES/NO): YES